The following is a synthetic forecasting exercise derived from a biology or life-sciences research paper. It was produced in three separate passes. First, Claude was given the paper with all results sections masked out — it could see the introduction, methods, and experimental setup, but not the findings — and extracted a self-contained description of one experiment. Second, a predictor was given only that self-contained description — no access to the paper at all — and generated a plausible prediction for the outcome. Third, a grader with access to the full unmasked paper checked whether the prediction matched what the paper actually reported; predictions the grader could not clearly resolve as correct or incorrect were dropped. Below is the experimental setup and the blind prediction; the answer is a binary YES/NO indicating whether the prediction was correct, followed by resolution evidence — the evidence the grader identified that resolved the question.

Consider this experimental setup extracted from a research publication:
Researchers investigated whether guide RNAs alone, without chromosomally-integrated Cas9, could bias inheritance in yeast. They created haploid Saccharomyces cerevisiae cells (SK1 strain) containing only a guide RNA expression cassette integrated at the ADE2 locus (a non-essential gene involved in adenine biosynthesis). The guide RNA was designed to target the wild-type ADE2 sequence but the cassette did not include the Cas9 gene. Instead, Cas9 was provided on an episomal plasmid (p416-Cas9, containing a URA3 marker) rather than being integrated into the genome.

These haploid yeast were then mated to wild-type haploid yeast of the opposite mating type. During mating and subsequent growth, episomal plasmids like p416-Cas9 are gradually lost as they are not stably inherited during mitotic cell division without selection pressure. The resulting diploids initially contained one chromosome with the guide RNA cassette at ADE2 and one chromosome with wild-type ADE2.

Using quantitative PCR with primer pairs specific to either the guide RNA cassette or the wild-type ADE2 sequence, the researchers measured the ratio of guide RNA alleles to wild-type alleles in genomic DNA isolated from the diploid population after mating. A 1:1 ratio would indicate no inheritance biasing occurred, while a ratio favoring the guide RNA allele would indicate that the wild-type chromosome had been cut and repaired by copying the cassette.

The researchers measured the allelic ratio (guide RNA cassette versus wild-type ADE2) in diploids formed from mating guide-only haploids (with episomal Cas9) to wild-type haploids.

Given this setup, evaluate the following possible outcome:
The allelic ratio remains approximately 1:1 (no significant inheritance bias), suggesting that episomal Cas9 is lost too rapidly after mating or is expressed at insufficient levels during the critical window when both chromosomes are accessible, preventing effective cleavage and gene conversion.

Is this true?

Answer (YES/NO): NO